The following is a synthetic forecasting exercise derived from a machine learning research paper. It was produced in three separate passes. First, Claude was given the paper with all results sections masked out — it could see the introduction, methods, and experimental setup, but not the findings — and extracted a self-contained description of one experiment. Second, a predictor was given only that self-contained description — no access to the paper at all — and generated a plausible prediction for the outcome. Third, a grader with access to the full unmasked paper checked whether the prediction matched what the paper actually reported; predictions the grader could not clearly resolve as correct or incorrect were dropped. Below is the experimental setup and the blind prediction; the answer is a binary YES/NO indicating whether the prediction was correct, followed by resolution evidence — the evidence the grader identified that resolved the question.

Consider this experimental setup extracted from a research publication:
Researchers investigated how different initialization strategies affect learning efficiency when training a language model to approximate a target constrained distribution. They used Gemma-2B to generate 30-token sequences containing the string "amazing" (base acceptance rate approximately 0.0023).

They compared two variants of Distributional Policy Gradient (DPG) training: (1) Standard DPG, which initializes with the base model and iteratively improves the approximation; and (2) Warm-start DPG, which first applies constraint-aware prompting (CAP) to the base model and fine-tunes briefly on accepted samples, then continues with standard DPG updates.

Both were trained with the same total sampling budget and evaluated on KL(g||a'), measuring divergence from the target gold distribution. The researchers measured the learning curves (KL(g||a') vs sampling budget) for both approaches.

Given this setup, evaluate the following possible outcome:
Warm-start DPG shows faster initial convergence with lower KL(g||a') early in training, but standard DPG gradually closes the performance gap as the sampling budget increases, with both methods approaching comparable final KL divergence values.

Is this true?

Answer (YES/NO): NO